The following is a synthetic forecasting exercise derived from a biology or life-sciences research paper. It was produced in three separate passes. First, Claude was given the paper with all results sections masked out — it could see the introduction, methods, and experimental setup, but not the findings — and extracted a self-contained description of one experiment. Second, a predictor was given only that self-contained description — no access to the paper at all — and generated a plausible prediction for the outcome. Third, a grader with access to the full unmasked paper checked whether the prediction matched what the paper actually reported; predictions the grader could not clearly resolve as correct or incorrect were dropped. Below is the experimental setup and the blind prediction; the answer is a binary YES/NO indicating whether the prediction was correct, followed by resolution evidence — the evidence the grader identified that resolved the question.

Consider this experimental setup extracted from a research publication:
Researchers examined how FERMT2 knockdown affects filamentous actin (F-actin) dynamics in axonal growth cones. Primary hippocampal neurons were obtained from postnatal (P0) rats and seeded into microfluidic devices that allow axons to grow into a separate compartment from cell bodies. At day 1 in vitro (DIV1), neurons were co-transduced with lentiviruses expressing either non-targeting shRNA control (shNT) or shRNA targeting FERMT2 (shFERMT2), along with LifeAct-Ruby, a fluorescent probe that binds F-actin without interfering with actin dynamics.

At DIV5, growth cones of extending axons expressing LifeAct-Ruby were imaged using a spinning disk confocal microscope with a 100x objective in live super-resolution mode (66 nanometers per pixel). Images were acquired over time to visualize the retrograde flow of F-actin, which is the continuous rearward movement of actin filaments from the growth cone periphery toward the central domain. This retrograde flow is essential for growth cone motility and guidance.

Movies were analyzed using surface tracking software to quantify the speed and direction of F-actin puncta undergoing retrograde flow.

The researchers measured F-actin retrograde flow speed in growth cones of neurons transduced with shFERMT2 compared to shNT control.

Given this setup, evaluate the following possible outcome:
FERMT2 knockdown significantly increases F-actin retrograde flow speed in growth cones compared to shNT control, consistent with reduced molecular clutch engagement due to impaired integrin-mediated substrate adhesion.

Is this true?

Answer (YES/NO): NO